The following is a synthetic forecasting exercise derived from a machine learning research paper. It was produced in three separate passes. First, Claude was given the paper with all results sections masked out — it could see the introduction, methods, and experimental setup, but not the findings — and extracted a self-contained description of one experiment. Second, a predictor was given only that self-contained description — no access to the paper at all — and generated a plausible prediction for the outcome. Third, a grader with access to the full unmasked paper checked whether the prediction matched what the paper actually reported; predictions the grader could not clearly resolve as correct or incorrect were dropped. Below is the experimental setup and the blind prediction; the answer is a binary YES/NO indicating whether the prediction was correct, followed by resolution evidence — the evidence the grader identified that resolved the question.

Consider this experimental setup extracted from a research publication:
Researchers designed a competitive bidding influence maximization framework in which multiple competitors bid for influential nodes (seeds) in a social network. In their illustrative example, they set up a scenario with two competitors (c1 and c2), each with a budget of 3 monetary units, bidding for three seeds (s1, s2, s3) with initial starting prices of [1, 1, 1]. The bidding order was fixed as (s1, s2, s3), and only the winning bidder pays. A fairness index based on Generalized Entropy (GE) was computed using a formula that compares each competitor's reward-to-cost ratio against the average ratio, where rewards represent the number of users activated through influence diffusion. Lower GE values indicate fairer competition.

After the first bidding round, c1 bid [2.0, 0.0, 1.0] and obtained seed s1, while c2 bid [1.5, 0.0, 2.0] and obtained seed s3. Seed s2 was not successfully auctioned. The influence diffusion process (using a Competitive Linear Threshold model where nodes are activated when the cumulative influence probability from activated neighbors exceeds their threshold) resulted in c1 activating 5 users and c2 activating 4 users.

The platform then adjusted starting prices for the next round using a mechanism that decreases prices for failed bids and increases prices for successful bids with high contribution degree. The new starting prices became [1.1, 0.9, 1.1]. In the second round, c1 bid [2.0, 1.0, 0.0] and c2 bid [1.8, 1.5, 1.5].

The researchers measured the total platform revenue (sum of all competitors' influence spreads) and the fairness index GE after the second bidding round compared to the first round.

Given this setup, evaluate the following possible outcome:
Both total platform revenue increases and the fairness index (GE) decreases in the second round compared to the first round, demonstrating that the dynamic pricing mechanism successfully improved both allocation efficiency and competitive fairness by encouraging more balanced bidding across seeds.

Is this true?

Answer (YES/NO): NO